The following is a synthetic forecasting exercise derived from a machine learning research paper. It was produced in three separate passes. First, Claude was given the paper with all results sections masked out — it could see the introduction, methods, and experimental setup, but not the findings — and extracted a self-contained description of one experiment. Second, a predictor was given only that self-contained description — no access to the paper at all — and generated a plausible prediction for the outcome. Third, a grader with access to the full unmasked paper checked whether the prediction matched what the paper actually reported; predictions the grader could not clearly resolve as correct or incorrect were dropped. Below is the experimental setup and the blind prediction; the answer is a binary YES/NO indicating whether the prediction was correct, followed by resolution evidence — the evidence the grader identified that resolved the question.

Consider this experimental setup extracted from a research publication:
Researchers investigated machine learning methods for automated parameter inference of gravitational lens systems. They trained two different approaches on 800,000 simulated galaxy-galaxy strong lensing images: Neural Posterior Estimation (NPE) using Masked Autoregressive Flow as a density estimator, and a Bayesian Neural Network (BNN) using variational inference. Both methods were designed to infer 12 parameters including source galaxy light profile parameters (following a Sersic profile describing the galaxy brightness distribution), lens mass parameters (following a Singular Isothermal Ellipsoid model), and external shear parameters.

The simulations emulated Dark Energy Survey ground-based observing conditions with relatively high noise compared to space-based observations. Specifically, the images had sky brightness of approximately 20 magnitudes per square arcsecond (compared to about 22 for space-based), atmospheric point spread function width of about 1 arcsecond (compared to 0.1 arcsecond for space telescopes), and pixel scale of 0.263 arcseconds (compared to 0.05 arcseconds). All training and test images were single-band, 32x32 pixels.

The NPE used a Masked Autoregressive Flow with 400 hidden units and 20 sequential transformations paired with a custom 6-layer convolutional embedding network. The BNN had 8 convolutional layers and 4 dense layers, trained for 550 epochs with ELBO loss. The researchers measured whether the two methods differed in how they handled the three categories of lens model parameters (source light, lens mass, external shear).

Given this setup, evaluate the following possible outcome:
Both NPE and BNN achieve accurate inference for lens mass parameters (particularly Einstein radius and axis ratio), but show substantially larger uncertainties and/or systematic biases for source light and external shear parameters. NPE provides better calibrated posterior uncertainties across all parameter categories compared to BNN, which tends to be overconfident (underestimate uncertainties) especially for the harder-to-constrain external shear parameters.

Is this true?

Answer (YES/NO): NO